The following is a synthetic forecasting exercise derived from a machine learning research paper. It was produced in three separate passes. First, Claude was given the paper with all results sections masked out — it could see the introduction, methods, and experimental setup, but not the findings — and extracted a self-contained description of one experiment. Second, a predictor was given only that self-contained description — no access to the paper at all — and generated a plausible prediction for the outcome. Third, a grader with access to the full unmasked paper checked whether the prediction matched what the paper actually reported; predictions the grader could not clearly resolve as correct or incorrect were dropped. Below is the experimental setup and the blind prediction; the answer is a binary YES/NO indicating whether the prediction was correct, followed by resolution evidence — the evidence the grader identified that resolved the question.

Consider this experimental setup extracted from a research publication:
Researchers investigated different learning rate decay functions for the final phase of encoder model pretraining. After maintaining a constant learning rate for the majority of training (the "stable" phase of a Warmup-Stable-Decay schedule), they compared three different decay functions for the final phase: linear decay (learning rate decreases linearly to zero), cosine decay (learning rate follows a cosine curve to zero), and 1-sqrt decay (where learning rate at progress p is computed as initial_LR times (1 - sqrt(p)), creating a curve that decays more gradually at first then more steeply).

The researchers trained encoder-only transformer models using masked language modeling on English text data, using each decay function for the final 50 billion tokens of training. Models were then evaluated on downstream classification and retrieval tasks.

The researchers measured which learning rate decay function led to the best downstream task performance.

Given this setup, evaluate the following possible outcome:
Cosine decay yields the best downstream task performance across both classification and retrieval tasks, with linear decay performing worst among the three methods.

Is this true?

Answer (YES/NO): NO